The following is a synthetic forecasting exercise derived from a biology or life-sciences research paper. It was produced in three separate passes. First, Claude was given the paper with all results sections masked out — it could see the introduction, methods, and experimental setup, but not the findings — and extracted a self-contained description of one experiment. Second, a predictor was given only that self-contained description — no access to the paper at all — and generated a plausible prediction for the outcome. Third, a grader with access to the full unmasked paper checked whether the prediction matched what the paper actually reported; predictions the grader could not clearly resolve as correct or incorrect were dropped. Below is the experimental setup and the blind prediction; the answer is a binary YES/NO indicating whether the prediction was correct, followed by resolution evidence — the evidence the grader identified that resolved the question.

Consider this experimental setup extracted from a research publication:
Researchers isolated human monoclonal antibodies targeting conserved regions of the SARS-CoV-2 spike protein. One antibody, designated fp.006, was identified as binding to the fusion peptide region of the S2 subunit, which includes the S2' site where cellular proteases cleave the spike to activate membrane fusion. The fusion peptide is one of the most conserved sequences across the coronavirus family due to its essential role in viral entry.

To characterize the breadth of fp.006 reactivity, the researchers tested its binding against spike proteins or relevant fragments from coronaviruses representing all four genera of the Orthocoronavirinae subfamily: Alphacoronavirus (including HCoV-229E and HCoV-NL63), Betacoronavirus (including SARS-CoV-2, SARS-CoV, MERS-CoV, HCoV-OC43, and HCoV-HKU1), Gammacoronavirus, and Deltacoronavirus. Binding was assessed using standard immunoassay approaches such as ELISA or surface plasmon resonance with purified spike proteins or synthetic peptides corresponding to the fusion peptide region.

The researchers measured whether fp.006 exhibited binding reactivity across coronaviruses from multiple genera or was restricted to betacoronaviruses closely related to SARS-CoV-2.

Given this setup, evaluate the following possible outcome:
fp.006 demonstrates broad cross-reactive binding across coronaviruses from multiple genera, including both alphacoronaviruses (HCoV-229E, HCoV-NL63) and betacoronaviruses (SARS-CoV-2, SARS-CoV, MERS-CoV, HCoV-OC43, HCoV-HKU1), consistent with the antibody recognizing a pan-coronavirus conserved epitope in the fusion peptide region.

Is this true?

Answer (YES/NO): YES